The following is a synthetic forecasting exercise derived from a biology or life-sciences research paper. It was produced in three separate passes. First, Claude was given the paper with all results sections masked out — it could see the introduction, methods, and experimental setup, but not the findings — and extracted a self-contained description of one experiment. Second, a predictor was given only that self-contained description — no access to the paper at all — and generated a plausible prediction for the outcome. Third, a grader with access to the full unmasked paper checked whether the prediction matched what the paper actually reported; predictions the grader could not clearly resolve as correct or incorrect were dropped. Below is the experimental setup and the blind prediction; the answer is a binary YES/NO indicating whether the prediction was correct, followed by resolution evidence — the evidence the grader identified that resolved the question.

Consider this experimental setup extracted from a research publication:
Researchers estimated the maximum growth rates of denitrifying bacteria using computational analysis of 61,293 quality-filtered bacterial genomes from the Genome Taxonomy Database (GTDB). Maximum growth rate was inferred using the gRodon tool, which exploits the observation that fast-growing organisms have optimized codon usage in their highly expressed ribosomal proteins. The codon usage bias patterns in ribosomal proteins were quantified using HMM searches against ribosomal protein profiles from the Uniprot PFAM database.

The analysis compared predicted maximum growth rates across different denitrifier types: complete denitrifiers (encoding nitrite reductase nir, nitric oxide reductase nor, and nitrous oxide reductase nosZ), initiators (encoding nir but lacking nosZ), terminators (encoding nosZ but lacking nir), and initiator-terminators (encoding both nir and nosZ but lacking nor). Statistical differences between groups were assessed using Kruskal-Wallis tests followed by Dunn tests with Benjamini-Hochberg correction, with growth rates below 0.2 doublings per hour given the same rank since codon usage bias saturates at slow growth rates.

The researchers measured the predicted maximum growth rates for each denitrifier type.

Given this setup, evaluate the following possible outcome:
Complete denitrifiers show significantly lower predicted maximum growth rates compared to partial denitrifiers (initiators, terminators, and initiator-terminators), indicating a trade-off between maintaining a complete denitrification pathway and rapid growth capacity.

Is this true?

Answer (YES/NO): NO